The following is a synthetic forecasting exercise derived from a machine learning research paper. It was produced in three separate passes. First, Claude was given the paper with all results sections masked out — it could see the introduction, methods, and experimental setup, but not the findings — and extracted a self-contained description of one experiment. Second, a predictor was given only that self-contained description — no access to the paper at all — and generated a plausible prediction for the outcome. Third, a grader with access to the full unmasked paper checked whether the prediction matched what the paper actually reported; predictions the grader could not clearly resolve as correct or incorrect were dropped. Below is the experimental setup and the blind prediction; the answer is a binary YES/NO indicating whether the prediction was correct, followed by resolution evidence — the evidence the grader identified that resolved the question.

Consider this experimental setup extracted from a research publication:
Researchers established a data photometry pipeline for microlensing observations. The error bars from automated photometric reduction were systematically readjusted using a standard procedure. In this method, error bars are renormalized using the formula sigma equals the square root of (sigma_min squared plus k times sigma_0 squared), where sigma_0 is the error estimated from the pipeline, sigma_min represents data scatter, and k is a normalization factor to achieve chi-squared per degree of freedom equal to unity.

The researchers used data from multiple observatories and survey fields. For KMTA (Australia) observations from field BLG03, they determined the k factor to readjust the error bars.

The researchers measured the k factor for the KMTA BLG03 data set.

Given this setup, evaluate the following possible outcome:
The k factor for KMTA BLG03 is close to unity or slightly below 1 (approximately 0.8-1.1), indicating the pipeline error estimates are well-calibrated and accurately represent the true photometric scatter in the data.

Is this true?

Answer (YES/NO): NO